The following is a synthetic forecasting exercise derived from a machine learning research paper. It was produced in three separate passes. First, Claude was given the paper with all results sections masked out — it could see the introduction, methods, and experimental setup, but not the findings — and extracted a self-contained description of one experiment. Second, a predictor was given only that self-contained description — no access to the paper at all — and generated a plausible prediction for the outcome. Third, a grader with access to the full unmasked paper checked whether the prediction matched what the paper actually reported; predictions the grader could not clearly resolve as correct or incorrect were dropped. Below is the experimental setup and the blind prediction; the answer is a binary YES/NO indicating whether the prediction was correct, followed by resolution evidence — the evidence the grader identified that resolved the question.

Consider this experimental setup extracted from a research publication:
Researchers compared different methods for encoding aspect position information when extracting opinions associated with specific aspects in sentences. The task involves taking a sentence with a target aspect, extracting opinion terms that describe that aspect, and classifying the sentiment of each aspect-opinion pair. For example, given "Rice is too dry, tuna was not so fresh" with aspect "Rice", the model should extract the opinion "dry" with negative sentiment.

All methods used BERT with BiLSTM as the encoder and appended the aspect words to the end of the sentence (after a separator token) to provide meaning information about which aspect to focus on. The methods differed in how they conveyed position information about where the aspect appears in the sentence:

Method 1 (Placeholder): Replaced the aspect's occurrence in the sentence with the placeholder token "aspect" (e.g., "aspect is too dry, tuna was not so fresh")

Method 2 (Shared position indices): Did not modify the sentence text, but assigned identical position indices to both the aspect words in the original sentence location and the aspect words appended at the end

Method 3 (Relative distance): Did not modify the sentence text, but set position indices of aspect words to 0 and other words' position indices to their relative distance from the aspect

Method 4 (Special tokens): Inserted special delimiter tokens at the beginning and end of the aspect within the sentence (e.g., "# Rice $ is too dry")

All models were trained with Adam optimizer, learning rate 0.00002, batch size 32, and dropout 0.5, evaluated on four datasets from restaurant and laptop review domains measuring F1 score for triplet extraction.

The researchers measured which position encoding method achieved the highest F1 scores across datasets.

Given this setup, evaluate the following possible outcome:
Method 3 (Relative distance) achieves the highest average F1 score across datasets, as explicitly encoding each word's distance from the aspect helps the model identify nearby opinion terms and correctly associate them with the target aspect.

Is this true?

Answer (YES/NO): NO